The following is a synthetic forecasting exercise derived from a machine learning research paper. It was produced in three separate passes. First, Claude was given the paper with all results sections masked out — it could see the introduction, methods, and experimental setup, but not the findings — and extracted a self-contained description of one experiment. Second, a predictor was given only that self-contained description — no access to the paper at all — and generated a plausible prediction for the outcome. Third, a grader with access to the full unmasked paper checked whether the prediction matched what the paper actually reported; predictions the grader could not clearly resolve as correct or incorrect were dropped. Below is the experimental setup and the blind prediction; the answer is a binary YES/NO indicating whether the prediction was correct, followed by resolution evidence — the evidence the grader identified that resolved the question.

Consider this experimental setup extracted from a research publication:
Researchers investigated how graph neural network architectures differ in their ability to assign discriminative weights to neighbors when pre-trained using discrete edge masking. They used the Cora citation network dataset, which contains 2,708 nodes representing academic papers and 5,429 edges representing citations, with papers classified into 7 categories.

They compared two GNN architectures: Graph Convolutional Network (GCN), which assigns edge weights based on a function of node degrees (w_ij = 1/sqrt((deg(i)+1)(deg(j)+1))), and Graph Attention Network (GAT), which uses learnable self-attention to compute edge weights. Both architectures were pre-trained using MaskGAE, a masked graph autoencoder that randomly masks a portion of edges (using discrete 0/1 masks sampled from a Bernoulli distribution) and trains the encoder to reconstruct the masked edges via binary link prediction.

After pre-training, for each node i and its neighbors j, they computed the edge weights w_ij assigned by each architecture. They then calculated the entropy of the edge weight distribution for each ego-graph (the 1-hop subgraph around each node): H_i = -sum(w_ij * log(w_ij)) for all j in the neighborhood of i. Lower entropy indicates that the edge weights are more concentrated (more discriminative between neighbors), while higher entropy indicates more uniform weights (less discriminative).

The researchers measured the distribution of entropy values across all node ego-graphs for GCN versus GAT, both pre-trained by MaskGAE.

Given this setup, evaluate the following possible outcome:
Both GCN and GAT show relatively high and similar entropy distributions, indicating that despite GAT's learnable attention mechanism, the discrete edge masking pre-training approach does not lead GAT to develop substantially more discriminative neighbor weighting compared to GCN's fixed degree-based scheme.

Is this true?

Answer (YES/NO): YES